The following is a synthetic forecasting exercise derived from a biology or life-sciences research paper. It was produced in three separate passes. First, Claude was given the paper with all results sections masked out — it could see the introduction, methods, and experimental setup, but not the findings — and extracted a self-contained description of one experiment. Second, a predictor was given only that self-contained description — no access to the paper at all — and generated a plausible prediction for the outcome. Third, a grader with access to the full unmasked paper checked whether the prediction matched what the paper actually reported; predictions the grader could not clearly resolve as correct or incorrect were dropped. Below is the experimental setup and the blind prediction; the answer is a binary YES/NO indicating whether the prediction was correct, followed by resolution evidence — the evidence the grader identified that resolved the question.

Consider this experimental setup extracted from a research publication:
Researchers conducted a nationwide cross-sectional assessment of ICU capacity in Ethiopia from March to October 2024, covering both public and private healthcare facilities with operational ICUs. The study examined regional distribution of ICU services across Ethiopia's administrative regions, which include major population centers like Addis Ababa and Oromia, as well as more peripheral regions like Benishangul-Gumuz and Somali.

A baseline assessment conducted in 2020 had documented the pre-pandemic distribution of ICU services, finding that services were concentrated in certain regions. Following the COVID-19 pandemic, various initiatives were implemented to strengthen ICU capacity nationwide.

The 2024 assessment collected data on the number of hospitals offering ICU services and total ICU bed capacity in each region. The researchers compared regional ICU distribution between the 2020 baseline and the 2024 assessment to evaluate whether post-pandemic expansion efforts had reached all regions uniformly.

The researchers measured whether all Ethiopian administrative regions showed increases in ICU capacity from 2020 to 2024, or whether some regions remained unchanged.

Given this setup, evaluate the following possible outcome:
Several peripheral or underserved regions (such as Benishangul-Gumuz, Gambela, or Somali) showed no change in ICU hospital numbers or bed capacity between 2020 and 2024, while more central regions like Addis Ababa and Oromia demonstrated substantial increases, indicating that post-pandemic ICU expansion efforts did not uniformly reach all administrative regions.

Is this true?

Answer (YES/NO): NO